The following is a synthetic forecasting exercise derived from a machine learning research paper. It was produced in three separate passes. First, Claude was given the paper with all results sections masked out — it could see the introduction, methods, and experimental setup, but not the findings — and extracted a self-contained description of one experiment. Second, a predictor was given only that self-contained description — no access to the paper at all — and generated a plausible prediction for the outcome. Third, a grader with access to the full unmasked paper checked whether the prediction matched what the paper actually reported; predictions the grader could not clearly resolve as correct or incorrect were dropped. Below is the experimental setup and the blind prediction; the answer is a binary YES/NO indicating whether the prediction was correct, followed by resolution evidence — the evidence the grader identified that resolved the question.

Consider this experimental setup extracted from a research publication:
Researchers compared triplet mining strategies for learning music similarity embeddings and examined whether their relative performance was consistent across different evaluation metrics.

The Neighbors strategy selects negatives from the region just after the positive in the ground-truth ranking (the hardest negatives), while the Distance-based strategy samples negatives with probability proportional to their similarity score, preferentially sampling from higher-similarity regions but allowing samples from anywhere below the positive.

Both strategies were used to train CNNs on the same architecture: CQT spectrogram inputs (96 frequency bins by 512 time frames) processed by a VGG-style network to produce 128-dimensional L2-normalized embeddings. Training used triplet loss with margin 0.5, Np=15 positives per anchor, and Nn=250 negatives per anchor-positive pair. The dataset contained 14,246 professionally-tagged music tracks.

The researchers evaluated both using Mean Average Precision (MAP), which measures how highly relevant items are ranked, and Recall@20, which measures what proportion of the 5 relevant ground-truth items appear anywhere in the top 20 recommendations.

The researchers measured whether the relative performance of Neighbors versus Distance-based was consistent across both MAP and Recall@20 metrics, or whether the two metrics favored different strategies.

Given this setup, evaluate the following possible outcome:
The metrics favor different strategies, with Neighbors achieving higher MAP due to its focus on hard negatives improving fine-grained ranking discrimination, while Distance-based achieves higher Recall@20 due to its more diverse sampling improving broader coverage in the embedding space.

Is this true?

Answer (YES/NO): NO